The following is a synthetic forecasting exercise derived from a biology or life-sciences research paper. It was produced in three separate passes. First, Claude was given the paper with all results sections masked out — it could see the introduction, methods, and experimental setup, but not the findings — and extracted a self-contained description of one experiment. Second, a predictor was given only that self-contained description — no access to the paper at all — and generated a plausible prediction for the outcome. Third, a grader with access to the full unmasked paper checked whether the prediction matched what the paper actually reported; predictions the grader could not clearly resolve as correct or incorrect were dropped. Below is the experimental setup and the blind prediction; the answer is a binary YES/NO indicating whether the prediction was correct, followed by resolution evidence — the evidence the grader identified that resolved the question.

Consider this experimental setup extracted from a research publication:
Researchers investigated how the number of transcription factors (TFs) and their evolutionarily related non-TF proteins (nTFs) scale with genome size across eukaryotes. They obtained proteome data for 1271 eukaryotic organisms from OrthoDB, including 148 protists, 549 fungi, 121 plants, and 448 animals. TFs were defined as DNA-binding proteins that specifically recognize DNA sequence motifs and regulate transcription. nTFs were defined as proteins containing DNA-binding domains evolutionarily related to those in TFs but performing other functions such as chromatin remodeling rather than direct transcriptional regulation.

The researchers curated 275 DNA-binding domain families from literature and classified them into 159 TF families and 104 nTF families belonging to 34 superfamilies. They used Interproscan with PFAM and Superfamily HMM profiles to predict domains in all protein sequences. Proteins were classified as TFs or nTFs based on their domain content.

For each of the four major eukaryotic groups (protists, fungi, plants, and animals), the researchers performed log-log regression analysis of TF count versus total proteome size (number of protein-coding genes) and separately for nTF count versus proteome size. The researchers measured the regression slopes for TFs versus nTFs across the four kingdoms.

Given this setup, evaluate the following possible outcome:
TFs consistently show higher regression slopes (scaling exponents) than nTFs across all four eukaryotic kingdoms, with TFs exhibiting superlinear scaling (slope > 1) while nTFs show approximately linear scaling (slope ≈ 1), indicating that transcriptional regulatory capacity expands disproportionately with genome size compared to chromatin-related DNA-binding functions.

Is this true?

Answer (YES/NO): NO